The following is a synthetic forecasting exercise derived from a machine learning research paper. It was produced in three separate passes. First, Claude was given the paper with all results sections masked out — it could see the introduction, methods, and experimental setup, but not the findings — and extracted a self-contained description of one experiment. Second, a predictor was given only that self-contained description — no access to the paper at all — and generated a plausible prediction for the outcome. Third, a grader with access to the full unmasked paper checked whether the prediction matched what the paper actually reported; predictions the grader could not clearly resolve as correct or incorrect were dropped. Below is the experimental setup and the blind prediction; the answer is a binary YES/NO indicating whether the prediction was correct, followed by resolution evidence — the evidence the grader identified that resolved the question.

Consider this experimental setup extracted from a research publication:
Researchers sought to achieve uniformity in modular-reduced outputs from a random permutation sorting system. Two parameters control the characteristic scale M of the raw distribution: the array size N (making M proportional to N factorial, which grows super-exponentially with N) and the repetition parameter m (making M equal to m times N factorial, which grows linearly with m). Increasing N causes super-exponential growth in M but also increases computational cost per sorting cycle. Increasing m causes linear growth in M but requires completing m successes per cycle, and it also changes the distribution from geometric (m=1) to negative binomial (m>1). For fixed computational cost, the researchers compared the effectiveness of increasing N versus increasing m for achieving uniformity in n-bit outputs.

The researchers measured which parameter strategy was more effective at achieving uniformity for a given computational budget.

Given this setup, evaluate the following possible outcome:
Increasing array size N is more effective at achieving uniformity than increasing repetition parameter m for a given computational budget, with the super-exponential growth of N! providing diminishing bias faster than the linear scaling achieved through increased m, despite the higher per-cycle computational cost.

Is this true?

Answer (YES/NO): NO